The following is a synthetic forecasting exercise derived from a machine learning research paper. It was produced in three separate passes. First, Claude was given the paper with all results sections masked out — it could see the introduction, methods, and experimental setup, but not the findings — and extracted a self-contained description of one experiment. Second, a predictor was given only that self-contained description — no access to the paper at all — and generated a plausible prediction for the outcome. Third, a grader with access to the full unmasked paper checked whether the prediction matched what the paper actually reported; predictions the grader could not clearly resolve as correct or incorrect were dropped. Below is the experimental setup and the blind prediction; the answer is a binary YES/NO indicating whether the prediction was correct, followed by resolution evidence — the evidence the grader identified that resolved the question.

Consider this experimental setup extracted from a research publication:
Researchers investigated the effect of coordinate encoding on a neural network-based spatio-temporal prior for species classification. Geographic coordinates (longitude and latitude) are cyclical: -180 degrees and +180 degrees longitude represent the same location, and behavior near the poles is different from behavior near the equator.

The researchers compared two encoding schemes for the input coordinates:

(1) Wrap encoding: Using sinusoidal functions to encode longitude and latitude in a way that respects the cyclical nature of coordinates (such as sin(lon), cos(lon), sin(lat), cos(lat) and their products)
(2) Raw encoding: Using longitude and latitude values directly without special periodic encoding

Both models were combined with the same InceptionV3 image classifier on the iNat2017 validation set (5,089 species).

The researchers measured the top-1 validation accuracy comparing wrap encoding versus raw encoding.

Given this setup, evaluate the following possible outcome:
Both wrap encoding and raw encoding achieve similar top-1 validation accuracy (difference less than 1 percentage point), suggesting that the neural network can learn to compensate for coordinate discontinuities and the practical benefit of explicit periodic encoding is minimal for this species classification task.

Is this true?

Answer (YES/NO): YES